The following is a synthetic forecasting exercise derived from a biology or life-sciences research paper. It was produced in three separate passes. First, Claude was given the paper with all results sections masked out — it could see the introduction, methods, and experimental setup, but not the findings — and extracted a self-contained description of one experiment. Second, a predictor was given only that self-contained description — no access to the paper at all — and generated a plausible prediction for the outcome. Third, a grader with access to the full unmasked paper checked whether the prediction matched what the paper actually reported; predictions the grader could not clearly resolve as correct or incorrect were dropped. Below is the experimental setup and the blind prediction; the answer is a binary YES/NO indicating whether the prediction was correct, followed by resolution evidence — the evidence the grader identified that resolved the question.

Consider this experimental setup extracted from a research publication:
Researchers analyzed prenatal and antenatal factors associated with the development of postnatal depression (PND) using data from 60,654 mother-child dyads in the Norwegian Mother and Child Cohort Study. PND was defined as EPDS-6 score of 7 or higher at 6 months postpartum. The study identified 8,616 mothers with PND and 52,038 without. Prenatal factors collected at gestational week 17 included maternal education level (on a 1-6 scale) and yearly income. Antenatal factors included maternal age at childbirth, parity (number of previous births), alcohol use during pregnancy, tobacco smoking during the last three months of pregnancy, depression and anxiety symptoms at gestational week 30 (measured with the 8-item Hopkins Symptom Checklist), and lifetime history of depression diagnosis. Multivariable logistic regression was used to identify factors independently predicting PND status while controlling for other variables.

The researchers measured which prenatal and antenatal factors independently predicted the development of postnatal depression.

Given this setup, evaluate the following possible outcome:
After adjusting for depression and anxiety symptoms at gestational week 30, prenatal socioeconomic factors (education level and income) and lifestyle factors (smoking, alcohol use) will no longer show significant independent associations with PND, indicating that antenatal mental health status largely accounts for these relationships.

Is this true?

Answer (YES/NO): NO